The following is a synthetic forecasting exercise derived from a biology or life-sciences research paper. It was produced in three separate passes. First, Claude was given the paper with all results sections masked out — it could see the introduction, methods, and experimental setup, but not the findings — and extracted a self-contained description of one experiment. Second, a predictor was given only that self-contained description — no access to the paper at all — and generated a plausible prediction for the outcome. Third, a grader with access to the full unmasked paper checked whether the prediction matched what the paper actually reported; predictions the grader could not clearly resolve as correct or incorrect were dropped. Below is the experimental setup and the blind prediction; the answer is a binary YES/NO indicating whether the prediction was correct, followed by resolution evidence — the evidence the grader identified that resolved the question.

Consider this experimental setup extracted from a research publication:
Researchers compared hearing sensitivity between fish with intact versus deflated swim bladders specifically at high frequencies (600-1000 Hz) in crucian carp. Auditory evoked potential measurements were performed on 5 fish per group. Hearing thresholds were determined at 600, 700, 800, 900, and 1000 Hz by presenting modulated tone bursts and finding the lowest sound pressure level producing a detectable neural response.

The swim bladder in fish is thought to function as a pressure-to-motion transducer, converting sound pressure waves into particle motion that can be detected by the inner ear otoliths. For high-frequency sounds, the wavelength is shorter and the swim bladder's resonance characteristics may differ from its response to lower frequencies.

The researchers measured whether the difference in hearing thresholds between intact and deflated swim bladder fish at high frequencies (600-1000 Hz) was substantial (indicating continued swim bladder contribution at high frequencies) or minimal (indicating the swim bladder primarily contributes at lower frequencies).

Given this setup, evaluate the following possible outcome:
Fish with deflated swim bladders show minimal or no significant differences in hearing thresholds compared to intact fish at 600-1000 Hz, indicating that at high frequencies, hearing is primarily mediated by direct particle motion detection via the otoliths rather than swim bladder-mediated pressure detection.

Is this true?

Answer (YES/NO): NO